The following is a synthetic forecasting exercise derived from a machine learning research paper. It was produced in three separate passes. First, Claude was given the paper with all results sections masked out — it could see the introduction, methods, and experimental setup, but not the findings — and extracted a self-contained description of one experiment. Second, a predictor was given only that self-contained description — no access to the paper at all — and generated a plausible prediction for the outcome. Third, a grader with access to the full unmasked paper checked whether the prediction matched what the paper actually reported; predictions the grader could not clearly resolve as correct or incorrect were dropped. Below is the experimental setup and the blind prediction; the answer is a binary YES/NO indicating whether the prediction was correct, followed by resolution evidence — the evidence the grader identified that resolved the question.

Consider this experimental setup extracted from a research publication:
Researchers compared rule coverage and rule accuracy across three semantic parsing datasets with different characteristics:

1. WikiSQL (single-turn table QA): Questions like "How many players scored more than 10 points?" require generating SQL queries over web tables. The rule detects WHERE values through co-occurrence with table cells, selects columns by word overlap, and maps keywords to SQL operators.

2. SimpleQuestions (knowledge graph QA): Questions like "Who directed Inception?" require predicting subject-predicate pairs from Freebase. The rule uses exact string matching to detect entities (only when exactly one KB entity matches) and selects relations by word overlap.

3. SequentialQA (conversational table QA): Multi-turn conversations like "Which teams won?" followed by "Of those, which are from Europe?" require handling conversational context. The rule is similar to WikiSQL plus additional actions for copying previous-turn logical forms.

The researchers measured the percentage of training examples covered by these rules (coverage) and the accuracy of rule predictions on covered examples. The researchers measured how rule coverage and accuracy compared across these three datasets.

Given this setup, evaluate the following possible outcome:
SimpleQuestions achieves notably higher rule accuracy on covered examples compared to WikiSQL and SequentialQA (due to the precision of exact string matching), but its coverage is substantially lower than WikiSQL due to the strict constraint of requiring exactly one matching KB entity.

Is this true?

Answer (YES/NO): YES